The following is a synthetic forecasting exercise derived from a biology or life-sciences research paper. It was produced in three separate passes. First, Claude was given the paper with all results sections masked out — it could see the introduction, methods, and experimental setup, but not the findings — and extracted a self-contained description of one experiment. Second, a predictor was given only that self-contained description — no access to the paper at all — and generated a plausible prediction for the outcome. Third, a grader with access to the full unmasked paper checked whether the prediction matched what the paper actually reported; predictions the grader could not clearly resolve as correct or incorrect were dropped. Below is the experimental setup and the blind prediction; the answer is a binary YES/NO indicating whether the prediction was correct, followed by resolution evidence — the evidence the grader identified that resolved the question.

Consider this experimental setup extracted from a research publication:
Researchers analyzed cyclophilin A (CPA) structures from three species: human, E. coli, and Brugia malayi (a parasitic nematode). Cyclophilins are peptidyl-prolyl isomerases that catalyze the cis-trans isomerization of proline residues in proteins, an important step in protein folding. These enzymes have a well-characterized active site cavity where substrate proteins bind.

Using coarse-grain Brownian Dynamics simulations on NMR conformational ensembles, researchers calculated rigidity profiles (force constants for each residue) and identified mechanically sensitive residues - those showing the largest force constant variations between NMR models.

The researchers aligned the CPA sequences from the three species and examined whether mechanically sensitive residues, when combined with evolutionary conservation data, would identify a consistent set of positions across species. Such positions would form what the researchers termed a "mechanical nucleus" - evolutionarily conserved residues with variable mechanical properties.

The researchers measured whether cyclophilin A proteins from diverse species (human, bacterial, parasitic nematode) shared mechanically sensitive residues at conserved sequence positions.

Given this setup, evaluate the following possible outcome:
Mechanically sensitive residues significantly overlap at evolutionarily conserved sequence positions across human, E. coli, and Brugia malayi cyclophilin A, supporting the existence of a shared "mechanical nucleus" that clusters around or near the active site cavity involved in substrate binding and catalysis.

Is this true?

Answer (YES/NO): YES